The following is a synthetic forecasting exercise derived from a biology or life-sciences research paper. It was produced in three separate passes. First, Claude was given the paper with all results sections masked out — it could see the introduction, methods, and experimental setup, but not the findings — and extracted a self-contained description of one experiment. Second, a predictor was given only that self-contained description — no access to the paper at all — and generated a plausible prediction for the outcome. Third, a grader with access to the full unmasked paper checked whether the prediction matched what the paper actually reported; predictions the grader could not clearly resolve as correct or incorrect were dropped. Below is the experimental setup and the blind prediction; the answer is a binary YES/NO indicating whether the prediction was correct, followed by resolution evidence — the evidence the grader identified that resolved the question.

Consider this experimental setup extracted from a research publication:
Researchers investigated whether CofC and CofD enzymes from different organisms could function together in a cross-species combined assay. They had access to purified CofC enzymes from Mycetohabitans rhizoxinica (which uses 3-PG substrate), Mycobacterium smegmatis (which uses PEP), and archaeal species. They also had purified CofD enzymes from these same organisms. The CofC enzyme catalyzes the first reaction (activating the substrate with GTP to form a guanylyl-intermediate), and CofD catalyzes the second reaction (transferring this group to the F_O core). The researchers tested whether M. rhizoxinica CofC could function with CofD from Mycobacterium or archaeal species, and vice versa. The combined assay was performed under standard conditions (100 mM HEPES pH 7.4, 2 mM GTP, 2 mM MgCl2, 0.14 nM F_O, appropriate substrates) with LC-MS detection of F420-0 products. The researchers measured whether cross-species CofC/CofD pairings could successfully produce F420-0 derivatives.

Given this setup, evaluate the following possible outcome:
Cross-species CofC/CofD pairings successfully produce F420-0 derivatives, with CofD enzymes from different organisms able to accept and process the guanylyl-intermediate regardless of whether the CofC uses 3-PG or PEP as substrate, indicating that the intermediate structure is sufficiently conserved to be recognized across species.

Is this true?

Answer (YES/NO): NO